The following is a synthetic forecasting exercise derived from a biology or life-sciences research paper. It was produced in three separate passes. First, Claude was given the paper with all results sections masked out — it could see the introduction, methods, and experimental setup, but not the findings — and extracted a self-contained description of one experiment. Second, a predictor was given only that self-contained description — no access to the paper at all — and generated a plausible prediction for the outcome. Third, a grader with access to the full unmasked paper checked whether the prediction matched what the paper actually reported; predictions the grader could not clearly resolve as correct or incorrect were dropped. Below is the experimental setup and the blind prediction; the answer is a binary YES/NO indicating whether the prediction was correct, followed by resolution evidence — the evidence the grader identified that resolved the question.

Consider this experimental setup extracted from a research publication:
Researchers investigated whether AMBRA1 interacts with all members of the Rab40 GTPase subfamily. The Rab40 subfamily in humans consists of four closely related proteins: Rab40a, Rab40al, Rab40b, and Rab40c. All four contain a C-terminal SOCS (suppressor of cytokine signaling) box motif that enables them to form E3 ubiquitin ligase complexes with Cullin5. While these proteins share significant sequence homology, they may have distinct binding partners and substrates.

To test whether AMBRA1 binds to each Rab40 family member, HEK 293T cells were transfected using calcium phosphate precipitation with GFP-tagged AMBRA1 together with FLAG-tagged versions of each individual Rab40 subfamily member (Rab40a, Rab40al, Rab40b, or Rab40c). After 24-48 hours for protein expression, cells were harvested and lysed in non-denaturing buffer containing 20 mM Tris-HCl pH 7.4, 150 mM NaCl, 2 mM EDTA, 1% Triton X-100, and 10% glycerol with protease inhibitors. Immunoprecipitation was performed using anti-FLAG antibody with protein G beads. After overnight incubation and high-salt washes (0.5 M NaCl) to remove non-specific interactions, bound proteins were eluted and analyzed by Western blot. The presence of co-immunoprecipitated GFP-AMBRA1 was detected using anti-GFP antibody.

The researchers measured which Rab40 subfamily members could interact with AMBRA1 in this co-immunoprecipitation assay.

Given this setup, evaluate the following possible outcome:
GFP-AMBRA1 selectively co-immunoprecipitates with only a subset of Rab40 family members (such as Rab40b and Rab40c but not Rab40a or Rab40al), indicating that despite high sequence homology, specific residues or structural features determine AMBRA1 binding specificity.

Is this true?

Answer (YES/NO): NO